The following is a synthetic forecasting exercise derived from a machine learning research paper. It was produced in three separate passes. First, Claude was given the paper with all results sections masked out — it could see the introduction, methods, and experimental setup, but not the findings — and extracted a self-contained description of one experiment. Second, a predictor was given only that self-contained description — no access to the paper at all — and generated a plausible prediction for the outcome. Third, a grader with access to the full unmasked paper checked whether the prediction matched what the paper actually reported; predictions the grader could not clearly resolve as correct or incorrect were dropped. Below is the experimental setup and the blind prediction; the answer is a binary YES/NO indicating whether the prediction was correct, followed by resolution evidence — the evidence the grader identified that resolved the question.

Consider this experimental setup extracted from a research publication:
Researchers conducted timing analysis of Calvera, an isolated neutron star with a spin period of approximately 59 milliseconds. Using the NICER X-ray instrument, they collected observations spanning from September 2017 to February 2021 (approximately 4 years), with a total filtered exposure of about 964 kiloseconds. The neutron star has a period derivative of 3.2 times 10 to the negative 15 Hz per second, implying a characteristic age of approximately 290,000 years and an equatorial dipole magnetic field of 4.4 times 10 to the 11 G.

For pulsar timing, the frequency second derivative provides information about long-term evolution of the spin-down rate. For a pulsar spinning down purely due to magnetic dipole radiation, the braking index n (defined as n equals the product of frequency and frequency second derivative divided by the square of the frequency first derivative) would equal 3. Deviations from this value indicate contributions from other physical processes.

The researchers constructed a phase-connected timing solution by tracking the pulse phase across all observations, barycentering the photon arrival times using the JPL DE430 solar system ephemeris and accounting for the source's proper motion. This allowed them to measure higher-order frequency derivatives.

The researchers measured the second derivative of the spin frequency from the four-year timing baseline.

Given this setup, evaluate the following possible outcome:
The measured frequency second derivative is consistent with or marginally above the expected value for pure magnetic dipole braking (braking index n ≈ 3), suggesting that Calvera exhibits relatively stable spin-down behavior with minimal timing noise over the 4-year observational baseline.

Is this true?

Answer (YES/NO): NO